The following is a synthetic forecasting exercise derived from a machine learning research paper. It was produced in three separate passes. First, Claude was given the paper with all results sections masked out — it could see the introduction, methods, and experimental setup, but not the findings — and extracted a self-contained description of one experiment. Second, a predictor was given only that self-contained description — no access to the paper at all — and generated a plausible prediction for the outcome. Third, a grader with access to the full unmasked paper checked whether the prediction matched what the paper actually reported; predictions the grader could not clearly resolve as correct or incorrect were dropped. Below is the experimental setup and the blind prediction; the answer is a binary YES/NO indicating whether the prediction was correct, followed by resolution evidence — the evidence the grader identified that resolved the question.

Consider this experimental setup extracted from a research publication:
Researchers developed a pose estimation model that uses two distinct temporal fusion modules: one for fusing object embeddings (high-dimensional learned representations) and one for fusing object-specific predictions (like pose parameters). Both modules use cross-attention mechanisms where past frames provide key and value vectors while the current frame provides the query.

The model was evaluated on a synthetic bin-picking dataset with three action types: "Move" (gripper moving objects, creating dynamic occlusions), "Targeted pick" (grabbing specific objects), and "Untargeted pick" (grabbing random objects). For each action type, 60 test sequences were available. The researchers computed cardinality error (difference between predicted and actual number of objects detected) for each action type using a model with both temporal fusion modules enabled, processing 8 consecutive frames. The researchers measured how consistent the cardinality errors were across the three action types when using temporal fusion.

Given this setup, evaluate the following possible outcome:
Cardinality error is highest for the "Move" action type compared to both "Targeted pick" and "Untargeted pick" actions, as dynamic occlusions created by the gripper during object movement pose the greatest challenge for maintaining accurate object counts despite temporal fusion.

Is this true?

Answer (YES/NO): YES